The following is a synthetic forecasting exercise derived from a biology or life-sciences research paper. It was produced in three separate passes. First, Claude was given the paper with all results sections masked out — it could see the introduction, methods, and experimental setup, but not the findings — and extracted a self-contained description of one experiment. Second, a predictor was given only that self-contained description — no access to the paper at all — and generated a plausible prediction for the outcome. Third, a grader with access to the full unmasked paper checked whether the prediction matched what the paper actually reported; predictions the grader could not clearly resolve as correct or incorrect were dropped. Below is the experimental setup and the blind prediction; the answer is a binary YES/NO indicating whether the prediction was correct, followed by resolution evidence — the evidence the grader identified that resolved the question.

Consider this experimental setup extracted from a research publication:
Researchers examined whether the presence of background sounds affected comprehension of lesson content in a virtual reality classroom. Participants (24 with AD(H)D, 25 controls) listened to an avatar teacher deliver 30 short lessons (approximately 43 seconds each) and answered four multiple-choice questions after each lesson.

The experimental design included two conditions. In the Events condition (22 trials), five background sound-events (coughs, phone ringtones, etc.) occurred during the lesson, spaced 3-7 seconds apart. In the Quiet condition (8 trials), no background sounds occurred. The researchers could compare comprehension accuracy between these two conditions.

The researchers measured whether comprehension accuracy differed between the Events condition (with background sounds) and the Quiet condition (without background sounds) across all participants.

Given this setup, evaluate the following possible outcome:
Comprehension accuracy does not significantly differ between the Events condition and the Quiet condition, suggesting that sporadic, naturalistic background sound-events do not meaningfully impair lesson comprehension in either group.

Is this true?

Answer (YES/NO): YES